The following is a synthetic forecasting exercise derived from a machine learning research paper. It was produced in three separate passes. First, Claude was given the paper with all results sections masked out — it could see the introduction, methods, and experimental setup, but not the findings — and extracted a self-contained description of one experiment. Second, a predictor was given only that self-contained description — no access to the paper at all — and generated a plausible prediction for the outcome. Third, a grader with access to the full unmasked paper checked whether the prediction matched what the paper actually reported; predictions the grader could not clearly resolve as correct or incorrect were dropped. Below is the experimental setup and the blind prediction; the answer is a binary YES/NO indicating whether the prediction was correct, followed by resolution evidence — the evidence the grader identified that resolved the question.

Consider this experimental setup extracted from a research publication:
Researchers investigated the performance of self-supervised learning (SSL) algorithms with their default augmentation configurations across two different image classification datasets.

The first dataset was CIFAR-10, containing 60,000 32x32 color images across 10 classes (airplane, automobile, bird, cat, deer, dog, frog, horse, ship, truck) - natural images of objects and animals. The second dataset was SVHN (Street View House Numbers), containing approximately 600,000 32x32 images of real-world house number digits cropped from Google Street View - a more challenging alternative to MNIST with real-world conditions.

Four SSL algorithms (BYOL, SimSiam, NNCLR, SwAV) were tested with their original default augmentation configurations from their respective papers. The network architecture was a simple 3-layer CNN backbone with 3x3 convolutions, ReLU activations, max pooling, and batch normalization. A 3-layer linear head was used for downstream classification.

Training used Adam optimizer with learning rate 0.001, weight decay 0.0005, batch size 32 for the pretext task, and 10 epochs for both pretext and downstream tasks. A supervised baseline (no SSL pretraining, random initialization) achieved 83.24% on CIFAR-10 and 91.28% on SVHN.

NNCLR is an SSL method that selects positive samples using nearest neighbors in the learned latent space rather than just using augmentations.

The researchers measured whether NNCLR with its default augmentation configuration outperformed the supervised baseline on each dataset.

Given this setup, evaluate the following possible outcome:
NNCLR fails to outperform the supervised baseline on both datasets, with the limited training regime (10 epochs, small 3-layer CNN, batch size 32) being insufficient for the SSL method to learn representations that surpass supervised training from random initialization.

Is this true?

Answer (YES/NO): NO